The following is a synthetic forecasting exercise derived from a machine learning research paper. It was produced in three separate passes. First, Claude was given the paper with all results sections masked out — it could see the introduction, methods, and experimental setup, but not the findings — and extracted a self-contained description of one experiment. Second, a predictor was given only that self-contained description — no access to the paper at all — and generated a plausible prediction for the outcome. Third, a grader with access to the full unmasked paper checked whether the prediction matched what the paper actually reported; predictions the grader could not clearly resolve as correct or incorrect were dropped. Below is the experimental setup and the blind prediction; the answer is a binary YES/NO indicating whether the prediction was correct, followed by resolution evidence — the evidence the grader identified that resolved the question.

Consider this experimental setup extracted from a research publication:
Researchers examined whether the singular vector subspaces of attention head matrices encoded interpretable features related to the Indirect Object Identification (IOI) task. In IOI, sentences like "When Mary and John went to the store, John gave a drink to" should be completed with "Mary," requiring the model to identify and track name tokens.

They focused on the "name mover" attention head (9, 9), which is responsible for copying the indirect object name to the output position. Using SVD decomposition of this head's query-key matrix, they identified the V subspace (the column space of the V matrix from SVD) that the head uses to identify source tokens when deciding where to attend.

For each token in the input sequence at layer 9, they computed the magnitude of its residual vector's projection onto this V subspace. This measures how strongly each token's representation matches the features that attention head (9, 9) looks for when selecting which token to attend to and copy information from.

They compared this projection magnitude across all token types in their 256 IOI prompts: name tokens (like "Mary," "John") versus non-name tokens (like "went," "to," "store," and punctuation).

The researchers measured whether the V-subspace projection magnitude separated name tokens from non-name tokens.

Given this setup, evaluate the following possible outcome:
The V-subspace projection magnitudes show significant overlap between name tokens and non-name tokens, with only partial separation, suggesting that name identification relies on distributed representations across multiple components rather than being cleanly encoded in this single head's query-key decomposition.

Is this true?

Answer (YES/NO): NO